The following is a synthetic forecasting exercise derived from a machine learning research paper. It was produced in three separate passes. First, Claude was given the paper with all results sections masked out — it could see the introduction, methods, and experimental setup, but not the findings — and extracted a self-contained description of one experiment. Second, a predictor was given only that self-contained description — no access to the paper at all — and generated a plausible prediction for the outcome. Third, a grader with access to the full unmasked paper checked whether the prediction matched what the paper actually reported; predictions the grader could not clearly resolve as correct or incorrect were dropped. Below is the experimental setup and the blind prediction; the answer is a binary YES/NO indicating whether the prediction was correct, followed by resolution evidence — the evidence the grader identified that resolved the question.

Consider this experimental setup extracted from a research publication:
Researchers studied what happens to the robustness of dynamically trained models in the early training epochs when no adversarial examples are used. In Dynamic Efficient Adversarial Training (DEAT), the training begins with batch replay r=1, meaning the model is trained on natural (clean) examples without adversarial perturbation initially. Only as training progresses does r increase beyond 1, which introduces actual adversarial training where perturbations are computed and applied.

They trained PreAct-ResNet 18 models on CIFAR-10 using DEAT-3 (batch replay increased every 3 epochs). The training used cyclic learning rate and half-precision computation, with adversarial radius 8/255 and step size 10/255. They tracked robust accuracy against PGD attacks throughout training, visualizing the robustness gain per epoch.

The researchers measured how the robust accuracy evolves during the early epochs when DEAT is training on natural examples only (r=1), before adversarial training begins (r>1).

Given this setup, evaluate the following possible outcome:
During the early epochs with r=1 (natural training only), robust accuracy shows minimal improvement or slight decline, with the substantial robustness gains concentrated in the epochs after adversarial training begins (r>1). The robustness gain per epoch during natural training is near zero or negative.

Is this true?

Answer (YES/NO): YES